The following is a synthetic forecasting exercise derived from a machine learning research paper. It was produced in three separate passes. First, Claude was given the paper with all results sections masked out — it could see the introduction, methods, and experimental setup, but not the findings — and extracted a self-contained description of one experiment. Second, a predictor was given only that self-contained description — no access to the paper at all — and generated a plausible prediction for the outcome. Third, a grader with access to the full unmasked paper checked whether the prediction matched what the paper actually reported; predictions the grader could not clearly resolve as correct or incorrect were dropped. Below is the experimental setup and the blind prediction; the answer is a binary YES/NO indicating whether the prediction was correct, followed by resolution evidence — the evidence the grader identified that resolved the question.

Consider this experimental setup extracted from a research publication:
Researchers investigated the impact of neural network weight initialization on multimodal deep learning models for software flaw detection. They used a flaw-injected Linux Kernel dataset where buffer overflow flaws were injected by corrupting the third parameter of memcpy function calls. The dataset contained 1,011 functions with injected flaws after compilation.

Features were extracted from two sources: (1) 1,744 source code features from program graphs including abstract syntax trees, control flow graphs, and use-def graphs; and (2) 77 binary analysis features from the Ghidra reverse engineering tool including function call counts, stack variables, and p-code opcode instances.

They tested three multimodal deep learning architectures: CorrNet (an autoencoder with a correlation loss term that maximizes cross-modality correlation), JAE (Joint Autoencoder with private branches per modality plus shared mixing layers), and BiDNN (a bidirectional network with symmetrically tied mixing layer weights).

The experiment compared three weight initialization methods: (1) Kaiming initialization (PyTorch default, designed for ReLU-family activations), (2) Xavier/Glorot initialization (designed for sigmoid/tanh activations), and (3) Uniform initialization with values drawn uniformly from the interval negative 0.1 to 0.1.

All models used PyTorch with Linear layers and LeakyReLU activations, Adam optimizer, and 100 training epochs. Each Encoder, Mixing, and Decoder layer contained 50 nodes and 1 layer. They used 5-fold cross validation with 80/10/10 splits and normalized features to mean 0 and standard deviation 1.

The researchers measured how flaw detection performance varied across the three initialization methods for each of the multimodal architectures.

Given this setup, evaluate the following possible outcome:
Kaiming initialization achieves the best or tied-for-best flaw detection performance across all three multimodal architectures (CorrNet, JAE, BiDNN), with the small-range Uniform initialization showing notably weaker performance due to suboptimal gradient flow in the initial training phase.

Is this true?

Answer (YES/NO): NO